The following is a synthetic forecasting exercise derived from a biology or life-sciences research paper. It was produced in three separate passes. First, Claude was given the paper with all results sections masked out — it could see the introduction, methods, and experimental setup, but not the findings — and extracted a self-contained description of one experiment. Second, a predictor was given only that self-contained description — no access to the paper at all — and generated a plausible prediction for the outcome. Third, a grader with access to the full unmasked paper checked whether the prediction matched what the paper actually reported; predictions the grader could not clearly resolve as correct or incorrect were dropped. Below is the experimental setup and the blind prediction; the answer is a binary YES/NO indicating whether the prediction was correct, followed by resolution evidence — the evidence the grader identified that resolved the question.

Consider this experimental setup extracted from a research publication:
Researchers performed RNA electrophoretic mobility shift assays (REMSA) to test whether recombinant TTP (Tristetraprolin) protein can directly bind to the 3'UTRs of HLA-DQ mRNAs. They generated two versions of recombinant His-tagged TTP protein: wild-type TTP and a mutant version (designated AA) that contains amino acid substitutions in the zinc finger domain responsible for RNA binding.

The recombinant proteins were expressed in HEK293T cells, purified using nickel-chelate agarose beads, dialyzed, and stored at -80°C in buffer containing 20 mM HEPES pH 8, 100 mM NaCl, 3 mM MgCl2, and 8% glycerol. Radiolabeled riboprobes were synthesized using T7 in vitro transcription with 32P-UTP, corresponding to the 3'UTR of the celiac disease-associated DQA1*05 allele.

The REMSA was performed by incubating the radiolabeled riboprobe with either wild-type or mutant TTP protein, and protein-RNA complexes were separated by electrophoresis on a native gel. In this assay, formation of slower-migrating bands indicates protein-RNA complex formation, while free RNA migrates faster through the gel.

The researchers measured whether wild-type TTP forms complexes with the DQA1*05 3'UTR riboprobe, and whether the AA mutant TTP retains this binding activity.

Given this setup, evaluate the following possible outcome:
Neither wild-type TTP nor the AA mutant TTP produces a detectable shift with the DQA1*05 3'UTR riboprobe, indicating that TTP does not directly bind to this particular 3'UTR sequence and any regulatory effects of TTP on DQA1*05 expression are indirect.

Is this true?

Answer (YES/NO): NO